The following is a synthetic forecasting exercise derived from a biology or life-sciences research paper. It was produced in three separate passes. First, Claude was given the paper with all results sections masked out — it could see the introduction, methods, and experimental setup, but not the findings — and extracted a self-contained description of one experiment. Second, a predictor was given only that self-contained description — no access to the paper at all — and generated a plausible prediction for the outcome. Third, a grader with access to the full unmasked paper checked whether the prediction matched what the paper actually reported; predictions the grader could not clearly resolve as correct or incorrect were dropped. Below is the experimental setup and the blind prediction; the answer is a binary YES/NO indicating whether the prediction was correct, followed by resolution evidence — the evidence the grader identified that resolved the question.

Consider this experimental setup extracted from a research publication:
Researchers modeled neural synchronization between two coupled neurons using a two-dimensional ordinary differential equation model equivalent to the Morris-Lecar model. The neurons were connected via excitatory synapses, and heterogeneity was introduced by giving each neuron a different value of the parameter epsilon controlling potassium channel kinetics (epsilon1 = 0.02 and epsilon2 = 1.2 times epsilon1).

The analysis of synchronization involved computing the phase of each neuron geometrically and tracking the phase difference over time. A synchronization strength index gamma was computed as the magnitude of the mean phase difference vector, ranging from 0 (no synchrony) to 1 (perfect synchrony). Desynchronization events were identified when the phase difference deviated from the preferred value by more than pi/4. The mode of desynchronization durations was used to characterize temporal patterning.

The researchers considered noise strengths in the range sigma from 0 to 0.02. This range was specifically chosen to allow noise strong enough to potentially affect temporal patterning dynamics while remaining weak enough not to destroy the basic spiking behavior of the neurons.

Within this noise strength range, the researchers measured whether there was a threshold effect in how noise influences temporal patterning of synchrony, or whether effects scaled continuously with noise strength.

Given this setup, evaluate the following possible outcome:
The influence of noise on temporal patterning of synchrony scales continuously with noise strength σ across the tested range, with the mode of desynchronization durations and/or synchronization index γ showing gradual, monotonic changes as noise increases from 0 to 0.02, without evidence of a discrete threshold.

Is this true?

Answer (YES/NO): NO